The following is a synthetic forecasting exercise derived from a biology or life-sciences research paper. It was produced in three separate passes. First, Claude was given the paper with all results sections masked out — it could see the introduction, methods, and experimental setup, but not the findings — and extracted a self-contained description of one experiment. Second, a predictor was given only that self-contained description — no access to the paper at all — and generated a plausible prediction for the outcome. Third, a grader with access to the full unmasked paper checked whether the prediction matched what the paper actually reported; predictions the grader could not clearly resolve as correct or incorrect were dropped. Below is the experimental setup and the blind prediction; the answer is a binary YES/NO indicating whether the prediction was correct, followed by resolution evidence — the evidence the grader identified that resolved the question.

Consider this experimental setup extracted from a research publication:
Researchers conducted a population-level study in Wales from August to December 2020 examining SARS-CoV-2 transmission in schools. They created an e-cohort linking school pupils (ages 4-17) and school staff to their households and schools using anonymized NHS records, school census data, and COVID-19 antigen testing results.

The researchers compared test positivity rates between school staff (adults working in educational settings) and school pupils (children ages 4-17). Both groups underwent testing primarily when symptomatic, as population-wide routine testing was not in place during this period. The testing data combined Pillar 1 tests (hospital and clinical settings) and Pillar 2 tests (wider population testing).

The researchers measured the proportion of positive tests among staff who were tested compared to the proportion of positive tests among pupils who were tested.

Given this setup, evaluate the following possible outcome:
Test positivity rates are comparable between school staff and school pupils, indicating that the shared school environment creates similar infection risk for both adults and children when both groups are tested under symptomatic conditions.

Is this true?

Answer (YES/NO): NO